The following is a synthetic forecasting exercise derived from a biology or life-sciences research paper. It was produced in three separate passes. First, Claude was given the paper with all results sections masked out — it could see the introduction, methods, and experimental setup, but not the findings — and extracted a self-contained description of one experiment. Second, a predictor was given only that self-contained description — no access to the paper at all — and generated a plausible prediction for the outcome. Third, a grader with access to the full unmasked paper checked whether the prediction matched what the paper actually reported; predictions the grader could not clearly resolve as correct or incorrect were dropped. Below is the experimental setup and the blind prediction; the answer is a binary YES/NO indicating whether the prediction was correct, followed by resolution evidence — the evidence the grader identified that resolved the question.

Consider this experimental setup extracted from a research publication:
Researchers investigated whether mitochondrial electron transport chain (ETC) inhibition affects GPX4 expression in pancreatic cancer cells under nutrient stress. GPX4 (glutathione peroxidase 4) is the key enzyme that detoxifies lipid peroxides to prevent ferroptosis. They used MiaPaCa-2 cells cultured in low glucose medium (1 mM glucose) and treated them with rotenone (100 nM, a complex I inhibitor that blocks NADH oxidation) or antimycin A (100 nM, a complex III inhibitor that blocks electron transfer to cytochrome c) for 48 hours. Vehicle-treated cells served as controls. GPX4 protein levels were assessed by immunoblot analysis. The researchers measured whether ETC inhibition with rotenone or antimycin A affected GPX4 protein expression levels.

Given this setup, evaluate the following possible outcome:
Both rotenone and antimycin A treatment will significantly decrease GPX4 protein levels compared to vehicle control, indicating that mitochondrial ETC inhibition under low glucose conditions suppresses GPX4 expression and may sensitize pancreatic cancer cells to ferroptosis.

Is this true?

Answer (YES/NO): YES